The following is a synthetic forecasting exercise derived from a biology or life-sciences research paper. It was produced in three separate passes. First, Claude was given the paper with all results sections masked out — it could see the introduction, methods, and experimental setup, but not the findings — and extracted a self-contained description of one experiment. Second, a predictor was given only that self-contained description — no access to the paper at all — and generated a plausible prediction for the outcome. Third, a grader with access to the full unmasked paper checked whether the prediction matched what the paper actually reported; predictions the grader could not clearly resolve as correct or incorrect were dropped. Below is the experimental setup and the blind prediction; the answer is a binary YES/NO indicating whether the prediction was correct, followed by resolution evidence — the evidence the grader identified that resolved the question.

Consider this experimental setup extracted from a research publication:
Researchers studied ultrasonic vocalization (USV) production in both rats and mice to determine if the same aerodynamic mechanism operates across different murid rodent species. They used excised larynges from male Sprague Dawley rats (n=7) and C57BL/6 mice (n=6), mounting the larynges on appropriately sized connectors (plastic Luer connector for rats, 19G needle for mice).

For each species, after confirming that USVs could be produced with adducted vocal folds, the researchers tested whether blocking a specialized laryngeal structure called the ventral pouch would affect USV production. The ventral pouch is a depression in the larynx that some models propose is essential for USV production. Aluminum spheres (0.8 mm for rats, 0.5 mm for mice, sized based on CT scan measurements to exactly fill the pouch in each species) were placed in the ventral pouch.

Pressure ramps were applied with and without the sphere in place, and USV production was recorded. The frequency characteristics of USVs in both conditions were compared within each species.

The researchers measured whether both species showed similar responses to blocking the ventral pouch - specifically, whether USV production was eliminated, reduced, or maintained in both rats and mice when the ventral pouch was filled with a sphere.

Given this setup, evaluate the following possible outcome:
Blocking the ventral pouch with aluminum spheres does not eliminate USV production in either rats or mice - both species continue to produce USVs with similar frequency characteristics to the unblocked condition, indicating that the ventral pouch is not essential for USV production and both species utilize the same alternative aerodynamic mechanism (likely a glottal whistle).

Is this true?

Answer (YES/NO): YES